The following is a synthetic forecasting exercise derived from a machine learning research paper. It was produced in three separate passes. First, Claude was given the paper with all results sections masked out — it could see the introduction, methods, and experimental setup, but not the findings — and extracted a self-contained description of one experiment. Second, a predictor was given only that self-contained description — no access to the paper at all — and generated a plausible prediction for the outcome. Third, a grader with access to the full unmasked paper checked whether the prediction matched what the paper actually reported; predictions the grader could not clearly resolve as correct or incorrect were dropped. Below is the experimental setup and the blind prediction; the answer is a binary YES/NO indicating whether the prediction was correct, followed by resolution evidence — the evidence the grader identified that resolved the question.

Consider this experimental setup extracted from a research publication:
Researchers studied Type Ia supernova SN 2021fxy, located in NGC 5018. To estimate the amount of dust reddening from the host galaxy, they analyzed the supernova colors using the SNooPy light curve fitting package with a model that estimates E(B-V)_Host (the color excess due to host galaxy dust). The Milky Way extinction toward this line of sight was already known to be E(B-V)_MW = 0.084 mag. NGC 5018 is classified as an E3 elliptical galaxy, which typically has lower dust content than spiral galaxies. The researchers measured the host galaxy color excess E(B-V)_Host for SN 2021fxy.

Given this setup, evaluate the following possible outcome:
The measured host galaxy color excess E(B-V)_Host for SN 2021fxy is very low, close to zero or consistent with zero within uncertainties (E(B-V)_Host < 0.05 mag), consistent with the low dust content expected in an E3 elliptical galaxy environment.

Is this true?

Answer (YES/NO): YES